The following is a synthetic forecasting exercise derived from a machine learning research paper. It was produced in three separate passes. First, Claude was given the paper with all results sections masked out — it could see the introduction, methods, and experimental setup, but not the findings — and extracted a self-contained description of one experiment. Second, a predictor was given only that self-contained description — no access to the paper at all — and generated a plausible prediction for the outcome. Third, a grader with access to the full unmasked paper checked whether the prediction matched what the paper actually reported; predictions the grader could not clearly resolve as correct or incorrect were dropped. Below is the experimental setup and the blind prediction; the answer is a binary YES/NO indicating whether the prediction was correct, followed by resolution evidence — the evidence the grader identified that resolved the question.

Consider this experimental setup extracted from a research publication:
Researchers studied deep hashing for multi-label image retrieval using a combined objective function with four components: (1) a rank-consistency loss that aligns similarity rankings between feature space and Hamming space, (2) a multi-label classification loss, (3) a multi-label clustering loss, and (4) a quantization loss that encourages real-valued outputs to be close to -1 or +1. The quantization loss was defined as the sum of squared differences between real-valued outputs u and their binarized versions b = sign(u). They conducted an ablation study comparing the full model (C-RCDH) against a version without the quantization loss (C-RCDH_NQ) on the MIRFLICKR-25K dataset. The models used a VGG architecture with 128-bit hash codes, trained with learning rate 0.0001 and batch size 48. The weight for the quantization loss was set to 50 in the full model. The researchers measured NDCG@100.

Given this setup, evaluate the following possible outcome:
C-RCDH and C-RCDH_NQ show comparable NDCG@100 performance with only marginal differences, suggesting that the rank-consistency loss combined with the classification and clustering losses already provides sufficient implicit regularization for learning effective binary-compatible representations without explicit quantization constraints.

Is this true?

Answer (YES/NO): NO